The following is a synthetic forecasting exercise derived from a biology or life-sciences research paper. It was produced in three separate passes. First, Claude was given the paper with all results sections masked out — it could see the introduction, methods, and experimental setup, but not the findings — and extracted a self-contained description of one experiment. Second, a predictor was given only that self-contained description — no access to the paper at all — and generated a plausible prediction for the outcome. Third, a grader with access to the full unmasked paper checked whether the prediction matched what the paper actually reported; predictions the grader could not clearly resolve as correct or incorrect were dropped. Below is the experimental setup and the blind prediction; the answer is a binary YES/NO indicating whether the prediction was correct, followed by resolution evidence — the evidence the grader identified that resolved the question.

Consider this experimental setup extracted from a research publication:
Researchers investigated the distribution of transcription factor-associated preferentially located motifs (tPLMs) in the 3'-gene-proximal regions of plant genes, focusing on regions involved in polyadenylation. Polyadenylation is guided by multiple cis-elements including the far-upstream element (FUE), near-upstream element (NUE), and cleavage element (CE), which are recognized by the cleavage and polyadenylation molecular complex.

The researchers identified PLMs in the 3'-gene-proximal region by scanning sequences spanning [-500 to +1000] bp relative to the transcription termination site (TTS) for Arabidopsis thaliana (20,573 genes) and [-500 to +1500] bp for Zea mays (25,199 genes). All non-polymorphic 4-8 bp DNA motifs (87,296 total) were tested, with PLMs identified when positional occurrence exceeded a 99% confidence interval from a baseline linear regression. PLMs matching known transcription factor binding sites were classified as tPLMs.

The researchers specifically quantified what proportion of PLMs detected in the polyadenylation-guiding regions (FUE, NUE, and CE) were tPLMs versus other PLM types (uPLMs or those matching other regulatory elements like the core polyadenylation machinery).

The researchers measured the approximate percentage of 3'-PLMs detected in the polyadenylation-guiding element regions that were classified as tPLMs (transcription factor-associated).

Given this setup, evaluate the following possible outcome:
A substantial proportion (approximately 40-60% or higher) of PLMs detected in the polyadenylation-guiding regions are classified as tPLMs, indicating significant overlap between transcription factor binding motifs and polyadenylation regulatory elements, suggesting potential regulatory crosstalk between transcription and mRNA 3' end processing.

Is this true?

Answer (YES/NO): NO